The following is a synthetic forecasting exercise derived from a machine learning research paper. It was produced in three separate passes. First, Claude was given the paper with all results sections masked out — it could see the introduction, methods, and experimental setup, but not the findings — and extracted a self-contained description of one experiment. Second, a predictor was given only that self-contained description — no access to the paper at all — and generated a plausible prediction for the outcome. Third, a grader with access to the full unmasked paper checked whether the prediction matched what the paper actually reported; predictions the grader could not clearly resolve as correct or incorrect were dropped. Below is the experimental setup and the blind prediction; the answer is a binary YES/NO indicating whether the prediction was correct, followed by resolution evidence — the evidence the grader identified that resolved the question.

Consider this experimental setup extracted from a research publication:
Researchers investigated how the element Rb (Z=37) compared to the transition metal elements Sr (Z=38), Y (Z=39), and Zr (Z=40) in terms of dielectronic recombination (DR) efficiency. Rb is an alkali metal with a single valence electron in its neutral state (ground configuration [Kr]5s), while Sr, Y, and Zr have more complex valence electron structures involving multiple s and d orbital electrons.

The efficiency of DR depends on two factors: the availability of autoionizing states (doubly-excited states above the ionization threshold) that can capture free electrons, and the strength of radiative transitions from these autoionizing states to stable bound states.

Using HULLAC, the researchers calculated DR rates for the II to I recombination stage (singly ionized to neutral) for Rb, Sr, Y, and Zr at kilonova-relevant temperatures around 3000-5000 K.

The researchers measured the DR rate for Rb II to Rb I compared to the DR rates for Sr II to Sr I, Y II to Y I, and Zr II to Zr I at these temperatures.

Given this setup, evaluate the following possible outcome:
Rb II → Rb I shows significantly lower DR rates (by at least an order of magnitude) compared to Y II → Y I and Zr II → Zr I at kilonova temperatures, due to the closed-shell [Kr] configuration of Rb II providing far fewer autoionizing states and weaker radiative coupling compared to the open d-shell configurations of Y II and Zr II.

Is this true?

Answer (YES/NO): YES